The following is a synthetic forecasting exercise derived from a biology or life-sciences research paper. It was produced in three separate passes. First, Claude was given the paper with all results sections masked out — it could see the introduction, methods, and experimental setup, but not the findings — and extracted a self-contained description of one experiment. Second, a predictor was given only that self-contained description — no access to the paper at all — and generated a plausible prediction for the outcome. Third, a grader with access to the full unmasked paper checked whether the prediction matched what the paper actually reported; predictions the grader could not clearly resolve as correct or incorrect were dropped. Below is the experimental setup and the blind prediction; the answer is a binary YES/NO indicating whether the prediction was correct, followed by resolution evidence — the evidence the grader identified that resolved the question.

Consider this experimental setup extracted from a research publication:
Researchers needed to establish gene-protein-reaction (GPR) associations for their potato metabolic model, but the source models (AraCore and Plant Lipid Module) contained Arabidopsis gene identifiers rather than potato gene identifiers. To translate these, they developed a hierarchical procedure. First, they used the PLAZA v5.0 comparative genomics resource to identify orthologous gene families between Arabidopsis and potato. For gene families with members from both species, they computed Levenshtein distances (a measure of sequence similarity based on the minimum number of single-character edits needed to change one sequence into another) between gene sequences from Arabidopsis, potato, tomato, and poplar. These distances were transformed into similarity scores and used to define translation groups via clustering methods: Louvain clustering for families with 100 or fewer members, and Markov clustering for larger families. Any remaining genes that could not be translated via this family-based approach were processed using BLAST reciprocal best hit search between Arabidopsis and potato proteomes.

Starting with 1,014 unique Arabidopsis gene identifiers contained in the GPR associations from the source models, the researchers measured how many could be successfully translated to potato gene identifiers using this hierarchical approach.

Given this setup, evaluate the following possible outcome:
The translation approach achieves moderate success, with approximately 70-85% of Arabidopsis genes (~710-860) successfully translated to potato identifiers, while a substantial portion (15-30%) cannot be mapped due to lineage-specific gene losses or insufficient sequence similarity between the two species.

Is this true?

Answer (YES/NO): NO